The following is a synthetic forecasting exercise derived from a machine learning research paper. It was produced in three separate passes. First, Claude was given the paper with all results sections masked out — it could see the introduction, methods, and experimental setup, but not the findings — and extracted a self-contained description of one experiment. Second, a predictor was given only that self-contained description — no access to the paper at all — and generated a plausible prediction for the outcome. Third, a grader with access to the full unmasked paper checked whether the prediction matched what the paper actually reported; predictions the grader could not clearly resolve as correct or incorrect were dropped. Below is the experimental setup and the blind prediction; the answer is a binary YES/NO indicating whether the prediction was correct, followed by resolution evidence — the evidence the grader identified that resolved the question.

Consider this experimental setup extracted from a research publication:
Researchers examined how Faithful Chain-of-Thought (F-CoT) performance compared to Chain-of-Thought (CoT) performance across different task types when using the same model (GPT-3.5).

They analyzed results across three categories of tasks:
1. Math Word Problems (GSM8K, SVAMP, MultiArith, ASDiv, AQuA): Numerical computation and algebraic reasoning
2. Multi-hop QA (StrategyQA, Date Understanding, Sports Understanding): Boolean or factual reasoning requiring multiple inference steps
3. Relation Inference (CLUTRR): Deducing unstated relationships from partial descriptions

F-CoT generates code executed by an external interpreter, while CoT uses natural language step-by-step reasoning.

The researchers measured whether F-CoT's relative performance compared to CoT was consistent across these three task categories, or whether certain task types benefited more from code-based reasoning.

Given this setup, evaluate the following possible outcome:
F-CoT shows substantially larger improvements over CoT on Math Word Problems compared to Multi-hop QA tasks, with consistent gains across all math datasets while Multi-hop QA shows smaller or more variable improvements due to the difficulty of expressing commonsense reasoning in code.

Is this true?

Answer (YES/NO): NO